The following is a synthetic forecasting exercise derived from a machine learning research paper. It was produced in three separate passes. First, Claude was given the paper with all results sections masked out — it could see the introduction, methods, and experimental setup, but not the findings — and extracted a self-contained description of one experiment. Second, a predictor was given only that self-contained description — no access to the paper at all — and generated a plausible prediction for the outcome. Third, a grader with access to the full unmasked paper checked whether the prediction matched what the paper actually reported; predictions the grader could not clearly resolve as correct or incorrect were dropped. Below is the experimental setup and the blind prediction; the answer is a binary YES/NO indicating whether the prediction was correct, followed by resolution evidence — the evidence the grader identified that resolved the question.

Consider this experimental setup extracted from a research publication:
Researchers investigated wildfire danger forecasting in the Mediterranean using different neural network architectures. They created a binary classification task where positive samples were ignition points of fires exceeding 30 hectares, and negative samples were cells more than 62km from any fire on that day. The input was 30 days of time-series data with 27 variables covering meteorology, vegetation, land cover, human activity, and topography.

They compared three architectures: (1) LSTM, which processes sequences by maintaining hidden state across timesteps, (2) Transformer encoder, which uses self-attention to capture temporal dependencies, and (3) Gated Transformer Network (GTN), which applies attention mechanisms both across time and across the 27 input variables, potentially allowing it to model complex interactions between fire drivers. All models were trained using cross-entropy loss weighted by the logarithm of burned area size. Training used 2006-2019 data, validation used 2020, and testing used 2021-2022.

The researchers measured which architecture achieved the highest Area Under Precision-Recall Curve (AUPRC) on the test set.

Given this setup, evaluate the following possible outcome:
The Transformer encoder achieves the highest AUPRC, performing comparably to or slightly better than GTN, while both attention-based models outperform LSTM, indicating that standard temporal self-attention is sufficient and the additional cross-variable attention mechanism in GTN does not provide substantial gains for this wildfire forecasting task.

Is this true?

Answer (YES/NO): NO